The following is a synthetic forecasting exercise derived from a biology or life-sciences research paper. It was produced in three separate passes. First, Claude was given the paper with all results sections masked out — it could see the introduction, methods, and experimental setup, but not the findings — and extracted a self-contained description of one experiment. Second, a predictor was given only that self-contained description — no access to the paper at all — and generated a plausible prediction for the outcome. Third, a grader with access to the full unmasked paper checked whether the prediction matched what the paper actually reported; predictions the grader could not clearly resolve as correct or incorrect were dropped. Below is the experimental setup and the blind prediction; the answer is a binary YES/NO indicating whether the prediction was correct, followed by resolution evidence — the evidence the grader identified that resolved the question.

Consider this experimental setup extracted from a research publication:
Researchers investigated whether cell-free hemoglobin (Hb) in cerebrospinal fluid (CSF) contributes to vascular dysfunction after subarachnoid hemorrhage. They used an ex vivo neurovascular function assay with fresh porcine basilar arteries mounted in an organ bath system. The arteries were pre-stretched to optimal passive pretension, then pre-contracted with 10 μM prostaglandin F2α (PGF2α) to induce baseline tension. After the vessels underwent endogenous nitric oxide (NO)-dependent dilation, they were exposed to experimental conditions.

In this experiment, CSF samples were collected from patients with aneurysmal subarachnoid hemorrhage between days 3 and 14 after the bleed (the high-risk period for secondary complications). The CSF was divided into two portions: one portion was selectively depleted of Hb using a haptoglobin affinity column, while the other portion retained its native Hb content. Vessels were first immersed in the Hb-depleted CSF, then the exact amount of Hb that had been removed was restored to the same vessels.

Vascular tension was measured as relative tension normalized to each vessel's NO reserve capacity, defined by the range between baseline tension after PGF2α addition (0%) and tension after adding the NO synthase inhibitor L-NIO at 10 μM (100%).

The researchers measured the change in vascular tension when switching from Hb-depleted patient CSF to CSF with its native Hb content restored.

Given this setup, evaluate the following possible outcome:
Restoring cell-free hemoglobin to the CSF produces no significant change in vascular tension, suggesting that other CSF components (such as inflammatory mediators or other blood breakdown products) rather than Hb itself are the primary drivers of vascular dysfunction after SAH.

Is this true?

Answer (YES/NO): NO